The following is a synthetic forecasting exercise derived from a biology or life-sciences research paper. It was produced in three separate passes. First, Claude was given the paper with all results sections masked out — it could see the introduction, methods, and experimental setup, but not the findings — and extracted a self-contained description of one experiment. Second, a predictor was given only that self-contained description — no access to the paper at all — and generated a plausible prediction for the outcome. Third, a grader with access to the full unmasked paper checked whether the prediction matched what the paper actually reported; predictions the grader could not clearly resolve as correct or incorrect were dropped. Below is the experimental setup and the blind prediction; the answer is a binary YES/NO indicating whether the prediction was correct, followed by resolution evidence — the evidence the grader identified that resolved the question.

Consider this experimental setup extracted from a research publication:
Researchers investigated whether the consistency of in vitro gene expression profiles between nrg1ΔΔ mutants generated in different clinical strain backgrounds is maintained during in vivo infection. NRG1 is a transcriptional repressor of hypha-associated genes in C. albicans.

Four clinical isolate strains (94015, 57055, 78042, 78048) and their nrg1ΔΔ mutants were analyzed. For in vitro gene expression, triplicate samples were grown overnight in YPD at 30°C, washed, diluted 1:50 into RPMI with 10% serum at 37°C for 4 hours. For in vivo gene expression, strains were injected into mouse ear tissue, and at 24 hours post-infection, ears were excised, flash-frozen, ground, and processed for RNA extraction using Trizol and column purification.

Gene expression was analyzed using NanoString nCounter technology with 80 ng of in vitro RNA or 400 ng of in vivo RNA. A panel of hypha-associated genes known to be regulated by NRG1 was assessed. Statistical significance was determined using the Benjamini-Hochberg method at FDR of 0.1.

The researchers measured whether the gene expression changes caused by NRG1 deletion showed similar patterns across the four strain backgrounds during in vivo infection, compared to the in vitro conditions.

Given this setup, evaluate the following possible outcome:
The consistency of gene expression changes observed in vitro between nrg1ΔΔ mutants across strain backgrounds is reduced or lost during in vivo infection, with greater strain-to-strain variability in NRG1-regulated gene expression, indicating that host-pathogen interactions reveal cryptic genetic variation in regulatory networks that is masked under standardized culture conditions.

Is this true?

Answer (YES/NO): YES